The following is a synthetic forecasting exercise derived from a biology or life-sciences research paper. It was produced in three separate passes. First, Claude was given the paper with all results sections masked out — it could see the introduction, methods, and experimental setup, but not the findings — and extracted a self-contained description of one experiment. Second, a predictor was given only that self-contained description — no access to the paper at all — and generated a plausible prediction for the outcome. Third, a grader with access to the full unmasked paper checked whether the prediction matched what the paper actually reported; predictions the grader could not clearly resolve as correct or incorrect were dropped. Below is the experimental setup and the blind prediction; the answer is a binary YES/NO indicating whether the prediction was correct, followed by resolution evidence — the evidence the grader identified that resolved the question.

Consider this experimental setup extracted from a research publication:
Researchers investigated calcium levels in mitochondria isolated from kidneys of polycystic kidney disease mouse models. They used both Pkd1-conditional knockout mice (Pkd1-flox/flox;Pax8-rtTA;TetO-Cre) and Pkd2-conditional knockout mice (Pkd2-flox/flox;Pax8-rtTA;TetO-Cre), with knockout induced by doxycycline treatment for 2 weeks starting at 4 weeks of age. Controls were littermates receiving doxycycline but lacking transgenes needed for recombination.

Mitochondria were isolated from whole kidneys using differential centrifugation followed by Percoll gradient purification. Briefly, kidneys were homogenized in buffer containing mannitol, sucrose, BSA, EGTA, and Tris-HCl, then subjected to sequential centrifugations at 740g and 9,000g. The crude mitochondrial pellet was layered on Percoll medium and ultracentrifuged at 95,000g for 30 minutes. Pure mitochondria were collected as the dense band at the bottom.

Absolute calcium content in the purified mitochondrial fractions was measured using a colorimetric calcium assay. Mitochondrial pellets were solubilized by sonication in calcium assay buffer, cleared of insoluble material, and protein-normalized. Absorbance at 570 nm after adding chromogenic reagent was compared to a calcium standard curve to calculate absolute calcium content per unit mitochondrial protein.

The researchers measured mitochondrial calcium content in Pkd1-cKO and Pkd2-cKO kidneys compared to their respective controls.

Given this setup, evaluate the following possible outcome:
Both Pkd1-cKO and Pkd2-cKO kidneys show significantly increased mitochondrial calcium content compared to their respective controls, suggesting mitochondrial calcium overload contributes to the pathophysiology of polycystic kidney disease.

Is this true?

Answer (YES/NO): NO